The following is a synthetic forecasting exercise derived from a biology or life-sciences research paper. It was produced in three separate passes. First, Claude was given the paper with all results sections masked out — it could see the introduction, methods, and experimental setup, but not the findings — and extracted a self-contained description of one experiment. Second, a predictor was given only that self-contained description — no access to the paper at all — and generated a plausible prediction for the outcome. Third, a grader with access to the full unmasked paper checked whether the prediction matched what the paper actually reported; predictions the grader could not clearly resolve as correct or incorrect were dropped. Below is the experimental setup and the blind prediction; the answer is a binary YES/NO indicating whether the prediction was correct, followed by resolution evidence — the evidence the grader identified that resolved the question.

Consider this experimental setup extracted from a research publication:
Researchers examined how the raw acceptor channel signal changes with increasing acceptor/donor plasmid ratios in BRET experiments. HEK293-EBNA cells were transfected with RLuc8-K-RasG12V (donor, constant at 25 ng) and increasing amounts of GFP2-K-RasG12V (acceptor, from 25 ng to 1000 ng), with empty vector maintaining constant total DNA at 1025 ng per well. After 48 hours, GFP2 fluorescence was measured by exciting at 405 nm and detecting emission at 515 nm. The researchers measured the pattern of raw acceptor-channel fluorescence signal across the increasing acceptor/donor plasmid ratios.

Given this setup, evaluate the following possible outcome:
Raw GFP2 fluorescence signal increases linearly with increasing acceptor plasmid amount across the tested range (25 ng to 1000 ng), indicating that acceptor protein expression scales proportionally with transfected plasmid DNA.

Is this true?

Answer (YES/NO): YES